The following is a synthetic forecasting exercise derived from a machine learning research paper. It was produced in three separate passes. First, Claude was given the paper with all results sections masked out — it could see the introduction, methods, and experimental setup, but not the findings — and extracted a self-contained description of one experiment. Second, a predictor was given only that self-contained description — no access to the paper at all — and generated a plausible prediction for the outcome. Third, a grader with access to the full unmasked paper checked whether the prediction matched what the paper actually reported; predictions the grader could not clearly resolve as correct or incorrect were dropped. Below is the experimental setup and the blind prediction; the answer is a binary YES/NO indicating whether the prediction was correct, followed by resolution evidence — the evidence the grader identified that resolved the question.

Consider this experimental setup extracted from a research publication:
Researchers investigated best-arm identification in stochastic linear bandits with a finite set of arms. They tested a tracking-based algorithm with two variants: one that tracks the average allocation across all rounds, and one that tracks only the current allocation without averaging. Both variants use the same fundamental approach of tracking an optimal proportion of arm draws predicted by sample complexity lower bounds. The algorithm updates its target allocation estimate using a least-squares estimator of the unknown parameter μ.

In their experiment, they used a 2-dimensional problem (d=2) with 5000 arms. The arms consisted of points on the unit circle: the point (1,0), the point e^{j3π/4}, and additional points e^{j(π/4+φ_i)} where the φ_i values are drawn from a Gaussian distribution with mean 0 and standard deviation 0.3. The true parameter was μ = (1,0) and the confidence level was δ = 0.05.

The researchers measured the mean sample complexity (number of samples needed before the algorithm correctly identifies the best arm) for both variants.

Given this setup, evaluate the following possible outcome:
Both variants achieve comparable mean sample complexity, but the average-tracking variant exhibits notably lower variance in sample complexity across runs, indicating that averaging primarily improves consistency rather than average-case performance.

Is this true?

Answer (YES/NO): NO